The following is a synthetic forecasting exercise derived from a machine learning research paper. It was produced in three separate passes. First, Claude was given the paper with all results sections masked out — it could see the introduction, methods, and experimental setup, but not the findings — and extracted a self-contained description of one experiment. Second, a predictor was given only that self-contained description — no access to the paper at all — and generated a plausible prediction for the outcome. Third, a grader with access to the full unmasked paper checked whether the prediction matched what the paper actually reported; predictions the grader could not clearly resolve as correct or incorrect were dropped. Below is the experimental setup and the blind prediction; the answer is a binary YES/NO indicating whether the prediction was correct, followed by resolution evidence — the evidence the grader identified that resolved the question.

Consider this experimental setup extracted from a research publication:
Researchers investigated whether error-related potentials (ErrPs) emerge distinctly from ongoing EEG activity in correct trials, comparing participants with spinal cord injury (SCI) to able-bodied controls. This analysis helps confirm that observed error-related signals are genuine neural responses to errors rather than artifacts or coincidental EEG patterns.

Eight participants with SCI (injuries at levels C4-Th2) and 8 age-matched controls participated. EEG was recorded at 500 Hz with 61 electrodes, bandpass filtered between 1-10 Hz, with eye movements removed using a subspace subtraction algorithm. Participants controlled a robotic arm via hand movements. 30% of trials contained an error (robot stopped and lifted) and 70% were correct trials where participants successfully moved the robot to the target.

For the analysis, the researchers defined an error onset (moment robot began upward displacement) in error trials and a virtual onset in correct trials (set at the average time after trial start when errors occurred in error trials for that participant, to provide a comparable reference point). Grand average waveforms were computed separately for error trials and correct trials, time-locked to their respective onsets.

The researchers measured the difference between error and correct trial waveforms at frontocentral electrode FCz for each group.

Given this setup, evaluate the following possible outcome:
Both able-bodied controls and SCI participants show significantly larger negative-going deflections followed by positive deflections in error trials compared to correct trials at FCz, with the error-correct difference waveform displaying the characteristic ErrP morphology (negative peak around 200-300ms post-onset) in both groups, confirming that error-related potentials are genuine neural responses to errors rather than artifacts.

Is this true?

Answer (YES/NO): NO